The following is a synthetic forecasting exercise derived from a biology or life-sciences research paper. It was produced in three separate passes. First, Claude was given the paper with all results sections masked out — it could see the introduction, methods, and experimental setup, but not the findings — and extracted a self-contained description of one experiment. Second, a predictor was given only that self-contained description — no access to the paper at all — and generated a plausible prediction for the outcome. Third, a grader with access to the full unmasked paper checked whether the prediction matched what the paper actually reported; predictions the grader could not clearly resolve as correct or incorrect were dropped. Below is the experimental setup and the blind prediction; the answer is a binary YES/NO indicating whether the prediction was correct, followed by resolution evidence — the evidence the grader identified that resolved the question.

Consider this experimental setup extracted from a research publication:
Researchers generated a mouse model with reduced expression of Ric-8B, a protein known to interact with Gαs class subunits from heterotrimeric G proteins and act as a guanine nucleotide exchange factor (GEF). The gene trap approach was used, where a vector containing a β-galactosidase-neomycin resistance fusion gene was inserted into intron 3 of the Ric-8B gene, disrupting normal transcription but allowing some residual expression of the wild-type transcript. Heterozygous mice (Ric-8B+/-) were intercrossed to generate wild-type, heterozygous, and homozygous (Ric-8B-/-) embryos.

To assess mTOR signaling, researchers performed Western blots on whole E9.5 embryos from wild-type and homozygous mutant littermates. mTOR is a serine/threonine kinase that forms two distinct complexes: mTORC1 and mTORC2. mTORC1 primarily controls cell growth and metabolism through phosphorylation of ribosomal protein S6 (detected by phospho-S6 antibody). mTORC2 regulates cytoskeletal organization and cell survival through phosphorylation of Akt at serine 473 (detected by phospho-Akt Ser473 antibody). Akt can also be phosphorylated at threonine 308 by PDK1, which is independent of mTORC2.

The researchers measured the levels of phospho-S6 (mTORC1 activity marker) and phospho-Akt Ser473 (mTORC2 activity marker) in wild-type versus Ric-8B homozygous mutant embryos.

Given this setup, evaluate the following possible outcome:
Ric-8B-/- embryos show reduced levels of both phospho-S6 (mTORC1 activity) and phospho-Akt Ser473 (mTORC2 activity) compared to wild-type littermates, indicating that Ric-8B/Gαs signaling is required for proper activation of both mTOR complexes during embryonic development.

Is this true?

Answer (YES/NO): NO